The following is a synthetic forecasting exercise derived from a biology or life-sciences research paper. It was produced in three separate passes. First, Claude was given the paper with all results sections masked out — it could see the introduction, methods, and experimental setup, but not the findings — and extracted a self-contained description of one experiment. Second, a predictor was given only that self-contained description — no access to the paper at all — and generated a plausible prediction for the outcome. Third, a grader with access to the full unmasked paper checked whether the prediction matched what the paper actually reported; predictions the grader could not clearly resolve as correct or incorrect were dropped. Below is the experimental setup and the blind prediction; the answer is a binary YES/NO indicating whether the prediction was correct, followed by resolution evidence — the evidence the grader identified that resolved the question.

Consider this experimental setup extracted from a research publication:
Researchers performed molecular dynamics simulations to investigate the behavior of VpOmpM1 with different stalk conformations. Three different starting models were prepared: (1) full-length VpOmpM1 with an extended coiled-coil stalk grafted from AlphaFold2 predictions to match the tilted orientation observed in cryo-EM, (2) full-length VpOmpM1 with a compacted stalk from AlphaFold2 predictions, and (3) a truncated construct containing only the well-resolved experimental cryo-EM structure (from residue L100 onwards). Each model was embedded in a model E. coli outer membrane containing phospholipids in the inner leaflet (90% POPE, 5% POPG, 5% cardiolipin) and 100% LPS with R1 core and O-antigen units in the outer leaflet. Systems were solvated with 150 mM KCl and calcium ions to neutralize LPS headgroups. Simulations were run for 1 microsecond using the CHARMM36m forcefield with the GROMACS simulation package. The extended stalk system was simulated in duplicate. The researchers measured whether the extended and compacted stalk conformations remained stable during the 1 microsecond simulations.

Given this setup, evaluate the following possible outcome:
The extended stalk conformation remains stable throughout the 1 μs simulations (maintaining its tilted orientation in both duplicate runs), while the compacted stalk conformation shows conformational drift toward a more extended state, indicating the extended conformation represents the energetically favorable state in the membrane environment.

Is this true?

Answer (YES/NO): NO